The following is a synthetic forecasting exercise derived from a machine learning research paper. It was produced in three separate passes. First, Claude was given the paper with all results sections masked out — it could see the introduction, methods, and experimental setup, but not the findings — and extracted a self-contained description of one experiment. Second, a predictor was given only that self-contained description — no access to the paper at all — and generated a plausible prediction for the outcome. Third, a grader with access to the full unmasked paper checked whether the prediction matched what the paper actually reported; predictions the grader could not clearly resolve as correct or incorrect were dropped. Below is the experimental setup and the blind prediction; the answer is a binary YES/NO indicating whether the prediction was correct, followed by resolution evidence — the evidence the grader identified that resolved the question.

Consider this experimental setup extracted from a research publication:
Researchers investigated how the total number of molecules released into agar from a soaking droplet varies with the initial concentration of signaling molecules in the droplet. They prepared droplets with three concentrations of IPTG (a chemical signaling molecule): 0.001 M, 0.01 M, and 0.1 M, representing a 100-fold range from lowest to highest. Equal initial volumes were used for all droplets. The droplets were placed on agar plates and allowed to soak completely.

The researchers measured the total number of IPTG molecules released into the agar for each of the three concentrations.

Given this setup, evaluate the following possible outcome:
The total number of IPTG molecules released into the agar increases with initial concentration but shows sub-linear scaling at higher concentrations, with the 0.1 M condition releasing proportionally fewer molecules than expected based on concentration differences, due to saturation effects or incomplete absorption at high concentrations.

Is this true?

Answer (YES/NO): YES